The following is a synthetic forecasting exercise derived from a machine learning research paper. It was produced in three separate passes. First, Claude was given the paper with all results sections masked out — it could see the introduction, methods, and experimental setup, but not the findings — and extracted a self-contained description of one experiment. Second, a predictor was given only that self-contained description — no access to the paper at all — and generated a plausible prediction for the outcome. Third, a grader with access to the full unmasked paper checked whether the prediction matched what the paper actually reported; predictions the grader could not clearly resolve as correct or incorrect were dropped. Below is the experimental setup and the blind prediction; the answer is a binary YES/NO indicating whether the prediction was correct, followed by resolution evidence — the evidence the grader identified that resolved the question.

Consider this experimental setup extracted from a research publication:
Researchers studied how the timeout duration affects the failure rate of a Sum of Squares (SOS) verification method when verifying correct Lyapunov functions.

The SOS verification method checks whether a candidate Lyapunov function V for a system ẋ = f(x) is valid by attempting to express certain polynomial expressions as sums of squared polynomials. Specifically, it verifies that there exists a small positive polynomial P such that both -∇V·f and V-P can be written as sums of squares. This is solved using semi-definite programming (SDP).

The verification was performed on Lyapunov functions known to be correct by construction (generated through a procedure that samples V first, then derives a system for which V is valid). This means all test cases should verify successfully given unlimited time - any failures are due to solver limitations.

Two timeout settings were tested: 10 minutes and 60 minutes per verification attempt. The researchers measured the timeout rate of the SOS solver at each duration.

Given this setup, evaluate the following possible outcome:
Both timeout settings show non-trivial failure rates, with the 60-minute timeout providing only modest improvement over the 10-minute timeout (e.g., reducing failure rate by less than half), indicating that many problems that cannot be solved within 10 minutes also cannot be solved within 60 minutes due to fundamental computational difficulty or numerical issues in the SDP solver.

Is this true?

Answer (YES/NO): NO